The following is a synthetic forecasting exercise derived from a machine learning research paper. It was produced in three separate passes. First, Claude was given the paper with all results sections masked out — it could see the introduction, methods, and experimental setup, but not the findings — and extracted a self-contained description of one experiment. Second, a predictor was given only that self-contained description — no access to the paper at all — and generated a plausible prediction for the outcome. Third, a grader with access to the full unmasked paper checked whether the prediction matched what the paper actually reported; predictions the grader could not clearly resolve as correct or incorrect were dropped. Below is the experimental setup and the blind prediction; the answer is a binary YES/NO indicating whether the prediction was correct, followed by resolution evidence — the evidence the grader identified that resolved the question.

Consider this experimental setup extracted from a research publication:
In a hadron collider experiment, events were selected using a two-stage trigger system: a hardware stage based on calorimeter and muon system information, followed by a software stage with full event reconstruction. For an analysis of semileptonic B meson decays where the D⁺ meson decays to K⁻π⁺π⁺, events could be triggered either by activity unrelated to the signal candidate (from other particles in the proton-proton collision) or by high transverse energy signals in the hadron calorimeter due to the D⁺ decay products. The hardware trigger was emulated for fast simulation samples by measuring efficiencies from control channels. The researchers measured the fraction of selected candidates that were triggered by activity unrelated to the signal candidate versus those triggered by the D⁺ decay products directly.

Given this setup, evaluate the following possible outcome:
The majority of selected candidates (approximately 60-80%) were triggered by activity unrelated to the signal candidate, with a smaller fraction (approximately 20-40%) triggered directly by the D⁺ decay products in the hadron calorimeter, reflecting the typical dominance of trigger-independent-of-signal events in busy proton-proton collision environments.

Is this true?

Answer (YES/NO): NO